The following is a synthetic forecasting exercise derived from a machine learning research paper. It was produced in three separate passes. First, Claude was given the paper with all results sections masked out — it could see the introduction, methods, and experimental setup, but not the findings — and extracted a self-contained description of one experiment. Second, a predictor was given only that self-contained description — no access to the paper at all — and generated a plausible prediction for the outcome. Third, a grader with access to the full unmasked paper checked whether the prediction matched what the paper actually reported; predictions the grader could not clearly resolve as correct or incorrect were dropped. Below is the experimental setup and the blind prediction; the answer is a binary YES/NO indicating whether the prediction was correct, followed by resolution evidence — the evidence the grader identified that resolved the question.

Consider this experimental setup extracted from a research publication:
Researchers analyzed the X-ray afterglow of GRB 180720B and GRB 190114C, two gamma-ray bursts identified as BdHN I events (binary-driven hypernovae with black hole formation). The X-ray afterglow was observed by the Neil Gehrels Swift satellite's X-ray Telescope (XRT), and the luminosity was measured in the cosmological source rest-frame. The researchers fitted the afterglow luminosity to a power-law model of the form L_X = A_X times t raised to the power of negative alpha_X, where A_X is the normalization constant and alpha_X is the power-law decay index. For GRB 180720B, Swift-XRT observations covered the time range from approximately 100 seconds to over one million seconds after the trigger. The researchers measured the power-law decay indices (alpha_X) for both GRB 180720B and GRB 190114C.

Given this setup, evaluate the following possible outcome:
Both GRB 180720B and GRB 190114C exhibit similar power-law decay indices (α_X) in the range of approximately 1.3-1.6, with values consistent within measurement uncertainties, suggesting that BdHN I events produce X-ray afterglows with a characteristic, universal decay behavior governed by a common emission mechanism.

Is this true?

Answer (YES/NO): NO